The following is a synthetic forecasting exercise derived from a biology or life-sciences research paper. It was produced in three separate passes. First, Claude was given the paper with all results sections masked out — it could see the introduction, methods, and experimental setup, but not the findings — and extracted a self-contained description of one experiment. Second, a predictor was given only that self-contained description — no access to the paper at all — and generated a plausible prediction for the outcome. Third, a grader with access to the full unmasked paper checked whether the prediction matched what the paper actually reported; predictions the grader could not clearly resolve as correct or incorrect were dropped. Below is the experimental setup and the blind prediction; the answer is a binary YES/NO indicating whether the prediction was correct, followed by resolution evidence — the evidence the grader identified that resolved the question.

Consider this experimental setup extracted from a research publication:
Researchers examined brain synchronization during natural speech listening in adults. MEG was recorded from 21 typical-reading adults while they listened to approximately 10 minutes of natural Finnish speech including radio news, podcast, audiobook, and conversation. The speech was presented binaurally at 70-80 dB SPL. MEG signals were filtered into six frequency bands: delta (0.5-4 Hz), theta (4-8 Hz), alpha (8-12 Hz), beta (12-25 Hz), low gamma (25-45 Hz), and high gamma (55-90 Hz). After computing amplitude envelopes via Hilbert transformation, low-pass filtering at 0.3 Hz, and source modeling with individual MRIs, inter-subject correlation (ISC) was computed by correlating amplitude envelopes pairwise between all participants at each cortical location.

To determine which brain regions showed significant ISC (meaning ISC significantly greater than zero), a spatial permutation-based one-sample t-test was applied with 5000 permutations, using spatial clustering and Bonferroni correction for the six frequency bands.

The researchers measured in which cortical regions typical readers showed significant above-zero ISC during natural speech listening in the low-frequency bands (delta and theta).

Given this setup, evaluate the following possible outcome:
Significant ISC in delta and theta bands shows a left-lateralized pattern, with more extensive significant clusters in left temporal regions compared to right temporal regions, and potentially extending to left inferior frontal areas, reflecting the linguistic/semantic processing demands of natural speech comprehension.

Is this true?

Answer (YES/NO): NO